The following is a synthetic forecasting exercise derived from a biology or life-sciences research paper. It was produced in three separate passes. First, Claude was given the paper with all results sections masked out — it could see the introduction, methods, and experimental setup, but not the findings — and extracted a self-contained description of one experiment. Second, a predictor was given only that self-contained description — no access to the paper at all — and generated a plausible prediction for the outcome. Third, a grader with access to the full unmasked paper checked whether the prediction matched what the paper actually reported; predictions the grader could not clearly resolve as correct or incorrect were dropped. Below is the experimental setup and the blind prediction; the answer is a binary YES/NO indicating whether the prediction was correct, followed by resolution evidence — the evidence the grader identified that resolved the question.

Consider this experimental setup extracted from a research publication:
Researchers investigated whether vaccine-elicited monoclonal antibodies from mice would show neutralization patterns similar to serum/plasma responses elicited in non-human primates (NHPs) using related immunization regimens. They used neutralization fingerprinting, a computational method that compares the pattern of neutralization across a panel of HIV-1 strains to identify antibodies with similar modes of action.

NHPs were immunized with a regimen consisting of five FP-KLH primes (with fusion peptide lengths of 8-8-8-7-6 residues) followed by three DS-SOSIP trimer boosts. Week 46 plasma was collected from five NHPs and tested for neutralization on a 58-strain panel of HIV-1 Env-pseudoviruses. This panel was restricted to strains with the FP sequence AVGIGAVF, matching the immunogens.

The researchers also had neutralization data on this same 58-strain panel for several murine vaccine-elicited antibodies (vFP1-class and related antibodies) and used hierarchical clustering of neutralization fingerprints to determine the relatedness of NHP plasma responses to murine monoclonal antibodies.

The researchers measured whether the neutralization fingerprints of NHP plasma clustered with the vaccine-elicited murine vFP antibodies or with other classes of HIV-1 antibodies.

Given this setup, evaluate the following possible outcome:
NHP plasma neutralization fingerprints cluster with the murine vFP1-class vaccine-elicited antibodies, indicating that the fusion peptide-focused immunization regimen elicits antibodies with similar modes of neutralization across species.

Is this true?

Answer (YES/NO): YES